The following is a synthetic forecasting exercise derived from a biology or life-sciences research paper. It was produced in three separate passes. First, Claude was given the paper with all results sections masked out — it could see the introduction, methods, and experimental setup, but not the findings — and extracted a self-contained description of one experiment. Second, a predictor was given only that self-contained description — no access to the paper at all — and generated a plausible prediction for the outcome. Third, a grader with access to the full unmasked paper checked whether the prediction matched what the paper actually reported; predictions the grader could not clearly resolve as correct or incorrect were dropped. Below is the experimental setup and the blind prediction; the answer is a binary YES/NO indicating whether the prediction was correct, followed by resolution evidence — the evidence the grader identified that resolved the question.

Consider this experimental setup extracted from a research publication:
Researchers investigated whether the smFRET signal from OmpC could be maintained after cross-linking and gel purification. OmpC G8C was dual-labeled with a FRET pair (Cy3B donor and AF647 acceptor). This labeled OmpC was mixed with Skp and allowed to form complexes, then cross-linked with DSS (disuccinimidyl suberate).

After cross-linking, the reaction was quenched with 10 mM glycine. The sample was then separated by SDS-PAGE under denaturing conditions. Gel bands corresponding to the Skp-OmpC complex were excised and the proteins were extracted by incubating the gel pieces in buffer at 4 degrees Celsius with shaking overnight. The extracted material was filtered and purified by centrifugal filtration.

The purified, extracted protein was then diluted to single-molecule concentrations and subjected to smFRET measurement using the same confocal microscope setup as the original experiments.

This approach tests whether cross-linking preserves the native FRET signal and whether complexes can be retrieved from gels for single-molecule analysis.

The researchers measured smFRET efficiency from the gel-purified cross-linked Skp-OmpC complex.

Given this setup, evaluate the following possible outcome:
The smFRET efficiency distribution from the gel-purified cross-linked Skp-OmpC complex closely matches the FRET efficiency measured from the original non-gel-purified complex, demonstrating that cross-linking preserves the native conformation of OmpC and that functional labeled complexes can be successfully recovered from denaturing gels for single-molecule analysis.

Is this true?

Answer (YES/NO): YES